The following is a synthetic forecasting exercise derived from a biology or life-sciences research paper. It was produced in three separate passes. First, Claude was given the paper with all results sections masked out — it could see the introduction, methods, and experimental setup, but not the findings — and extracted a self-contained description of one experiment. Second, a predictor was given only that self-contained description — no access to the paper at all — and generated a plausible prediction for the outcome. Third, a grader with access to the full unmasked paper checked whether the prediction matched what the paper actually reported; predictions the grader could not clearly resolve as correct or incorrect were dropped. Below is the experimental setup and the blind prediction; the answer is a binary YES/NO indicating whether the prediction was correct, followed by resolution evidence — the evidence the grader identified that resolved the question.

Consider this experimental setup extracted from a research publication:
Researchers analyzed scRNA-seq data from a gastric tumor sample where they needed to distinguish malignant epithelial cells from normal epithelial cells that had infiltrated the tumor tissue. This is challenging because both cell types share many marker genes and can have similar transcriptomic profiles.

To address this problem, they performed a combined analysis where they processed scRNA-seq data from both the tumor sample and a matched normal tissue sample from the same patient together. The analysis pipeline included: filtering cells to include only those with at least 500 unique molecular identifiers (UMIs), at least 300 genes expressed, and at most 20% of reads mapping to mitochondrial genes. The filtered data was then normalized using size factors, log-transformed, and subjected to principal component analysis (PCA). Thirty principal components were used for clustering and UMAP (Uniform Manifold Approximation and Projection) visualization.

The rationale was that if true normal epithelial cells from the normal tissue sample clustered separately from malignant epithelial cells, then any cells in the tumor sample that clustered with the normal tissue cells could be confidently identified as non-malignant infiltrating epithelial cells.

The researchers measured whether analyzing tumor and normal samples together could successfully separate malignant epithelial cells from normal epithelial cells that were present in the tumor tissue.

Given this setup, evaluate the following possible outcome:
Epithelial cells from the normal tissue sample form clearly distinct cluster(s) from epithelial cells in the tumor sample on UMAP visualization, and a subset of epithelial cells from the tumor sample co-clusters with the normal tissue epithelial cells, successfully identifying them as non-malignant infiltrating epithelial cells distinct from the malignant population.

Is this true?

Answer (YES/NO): YES